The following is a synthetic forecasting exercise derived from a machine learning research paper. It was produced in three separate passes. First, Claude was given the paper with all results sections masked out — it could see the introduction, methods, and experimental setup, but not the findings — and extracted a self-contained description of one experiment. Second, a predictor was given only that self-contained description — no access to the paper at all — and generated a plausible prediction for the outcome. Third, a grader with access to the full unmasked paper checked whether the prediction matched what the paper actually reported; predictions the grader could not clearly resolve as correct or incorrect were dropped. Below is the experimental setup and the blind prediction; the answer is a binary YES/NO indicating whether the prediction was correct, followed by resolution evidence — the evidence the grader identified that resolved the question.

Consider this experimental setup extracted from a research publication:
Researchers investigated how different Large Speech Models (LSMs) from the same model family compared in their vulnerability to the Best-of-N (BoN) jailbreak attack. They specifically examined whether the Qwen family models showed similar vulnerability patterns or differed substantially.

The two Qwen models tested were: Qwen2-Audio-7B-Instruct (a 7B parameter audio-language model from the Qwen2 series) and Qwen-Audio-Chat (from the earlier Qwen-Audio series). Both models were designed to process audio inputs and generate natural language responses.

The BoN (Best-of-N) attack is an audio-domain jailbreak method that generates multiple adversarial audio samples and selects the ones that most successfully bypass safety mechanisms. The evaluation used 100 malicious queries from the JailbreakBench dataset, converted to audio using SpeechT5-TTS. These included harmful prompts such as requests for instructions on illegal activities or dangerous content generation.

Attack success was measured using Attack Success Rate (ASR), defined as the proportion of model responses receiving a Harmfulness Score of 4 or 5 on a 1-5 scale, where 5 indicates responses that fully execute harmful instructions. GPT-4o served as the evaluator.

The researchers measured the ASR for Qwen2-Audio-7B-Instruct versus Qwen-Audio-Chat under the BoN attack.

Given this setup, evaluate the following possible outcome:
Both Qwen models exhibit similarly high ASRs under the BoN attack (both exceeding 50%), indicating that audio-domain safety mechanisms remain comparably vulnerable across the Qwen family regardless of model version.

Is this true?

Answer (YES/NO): NO